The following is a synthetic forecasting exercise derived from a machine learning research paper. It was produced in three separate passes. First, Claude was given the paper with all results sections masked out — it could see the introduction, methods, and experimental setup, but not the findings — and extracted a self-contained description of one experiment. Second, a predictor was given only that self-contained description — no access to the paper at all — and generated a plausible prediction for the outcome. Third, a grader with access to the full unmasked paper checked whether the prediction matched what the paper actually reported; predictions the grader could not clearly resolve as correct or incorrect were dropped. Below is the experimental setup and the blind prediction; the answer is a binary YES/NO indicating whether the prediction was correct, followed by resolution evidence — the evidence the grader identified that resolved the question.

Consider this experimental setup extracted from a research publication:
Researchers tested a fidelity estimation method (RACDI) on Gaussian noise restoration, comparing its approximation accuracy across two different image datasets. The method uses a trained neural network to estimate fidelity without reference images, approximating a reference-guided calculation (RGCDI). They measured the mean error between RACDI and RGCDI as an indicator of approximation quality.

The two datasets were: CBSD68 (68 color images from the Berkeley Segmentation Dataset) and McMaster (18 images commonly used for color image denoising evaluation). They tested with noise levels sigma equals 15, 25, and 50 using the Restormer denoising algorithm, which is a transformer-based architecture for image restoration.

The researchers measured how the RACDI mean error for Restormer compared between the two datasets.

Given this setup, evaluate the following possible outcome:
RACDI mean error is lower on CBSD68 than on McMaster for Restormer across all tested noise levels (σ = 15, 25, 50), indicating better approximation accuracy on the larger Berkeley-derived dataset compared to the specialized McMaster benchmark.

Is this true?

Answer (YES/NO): NO